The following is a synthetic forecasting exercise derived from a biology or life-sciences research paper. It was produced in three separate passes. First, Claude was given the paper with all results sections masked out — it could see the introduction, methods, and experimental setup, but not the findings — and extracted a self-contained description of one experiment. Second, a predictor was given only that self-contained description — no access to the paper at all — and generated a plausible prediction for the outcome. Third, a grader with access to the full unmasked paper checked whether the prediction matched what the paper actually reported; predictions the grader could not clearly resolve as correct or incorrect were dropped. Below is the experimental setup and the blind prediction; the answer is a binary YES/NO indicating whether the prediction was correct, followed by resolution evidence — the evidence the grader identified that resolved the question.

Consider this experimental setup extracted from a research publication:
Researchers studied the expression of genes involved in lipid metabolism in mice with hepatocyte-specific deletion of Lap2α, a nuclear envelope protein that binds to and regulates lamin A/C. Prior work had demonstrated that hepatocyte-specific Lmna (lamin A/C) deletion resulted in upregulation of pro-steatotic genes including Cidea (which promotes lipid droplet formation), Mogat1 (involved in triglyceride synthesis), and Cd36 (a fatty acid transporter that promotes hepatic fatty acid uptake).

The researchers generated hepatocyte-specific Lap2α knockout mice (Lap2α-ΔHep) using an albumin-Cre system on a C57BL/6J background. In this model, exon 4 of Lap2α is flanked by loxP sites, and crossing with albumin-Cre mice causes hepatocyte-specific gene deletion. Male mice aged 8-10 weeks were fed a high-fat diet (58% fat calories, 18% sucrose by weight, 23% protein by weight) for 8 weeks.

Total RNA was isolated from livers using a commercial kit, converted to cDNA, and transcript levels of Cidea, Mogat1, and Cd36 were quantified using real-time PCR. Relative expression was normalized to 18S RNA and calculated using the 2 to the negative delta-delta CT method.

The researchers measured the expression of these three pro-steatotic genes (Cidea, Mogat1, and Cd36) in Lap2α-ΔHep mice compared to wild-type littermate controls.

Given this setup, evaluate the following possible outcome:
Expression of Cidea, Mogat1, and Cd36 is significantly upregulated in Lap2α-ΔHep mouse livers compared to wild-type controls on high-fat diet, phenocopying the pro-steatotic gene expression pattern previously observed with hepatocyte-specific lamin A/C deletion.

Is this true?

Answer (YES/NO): NO